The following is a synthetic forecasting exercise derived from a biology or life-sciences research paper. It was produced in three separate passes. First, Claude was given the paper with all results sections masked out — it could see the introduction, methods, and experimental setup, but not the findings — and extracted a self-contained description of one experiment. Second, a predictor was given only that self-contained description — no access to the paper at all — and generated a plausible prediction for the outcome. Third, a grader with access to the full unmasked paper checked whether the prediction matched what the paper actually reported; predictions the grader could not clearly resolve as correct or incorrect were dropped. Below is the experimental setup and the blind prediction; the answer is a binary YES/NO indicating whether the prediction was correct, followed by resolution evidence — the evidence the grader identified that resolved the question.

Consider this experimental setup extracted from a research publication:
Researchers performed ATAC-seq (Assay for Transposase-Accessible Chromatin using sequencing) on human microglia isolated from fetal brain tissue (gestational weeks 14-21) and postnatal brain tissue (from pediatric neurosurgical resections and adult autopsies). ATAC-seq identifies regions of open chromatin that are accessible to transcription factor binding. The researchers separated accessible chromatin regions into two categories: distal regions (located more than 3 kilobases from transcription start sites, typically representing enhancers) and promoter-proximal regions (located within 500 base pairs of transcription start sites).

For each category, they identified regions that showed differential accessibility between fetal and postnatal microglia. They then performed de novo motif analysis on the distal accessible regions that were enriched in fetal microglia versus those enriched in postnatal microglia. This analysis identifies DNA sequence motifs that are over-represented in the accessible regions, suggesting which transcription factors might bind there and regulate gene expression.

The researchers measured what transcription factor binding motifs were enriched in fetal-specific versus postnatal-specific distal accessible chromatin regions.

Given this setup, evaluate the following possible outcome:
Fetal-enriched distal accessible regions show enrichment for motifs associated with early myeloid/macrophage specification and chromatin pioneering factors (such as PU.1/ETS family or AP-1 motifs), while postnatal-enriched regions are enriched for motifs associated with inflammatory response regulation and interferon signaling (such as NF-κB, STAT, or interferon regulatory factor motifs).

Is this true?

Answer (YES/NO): NO